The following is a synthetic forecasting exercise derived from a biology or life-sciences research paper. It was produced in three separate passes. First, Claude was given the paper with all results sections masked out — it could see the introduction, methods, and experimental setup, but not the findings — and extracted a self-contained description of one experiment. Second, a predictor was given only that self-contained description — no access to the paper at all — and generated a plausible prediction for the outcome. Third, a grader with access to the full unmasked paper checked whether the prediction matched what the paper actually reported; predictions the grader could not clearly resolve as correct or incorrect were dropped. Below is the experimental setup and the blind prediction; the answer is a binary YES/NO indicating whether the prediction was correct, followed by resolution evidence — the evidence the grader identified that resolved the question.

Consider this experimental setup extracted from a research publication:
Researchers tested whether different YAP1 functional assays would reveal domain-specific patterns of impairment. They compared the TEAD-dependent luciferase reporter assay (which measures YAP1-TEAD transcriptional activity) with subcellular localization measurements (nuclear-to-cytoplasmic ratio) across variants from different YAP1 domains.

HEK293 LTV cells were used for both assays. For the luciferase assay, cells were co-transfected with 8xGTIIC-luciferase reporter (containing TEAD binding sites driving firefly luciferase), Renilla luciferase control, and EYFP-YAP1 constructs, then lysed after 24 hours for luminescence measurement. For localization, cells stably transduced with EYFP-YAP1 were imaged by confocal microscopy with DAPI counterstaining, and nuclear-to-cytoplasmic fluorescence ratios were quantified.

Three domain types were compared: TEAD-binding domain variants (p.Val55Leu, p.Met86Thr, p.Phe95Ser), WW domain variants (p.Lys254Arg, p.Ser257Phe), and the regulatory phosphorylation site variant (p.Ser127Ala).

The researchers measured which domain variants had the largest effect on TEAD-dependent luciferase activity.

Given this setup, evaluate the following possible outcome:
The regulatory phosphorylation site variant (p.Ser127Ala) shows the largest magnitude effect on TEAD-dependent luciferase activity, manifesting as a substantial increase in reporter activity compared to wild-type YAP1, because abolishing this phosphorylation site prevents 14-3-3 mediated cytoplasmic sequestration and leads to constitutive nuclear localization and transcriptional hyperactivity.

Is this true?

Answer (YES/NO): NO